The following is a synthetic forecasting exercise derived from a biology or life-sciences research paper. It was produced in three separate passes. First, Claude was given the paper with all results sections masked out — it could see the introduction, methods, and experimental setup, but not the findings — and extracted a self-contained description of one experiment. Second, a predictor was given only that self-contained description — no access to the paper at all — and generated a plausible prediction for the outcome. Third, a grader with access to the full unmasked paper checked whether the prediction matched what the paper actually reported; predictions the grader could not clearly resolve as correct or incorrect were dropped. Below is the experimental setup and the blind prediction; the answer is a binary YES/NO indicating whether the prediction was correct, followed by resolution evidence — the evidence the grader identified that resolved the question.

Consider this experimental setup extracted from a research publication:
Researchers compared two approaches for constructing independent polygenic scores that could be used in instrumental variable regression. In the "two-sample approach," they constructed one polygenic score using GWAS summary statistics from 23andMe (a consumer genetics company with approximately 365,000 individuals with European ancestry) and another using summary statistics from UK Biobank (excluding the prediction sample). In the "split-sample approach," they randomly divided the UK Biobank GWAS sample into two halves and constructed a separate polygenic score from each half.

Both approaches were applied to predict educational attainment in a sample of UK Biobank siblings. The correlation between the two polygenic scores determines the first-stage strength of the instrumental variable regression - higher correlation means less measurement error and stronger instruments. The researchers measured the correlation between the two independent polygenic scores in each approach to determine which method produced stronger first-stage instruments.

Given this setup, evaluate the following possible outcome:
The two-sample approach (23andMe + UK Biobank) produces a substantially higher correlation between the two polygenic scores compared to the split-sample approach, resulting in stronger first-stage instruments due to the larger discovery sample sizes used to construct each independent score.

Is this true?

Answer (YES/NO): NO